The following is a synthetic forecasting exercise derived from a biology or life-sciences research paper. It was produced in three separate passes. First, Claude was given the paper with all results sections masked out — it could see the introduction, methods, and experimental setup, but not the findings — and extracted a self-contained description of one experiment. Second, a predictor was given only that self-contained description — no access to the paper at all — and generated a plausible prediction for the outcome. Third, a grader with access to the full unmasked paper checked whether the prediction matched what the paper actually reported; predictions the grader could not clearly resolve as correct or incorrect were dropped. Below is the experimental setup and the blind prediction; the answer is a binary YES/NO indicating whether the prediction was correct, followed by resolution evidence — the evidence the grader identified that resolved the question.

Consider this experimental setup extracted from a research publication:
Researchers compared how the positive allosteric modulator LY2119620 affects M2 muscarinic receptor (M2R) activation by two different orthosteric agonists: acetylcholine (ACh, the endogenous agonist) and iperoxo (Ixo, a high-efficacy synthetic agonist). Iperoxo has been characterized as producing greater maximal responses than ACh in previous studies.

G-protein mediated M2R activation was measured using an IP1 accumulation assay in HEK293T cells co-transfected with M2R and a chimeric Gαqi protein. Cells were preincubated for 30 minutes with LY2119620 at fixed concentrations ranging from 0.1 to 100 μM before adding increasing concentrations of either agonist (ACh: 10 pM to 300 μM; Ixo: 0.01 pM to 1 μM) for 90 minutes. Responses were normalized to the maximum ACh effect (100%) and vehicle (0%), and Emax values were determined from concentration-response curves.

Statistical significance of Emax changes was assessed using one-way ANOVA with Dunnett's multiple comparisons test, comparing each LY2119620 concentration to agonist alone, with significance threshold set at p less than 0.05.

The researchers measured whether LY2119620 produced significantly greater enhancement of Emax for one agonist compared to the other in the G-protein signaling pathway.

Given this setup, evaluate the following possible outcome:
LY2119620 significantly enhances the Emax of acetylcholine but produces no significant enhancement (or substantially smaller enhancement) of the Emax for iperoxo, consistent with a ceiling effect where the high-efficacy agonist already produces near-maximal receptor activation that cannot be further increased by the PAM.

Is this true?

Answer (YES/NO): NO